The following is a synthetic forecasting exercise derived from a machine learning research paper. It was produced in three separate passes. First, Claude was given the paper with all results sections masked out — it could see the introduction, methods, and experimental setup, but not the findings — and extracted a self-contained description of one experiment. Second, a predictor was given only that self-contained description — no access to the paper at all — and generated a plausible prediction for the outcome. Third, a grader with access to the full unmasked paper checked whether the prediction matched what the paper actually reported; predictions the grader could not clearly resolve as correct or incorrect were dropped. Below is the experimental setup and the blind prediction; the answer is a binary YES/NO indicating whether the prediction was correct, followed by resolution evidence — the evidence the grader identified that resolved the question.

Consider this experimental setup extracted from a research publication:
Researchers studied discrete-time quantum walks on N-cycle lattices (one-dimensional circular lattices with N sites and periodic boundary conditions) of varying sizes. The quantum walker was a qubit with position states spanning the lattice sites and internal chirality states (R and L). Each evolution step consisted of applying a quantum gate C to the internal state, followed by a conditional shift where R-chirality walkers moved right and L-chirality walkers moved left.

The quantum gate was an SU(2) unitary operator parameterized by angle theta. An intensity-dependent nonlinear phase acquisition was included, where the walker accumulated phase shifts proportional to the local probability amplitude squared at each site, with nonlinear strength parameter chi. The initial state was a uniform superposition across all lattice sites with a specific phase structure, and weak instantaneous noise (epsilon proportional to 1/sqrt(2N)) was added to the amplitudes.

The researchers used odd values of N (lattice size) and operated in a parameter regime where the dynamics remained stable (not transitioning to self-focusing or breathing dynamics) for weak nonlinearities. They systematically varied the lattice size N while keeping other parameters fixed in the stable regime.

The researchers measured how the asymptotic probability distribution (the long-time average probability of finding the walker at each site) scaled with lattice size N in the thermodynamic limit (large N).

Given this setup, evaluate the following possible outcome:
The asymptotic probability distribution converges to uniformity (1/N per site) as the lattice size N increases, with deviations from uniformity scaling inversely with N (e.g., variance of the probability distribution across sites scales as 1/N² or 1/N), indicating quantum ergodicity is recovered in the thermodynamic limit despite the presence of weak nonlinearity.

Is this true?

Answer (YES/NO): NO